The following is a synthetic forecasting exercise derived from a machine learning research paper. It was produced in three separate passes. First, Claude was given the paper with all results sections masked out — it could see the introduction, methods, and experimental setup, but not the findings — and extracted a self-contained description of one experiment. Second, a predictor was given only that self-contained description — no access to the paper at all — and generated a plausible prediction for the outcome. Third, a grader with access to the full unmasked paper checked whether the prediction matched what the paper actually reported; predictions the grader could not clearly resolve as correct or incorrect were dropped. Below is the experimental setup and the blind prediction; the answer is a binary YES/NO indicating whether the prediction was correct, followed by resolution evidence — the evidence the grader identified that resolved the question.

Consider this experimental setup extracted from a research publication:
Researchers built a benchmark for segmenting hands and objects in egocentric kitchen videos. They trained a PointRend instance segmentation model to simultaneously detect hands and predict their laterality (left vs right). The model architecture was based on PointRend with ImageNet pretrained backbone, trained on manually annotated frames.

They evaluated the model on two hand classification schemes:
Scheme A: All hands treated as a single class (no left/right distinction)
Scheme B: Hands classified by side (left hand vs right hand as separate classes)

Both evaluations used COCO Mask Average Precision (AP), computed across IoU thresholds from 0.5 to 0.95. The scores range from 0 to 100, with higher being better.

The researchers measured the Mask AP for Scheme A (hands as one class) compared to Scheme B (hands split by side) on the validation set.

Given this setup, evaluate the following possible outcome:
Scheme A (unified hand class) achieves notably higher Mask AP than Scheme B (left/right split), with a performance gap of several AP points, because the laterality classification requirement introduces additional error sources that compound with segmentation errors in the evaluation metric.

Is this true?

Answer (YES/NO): YES